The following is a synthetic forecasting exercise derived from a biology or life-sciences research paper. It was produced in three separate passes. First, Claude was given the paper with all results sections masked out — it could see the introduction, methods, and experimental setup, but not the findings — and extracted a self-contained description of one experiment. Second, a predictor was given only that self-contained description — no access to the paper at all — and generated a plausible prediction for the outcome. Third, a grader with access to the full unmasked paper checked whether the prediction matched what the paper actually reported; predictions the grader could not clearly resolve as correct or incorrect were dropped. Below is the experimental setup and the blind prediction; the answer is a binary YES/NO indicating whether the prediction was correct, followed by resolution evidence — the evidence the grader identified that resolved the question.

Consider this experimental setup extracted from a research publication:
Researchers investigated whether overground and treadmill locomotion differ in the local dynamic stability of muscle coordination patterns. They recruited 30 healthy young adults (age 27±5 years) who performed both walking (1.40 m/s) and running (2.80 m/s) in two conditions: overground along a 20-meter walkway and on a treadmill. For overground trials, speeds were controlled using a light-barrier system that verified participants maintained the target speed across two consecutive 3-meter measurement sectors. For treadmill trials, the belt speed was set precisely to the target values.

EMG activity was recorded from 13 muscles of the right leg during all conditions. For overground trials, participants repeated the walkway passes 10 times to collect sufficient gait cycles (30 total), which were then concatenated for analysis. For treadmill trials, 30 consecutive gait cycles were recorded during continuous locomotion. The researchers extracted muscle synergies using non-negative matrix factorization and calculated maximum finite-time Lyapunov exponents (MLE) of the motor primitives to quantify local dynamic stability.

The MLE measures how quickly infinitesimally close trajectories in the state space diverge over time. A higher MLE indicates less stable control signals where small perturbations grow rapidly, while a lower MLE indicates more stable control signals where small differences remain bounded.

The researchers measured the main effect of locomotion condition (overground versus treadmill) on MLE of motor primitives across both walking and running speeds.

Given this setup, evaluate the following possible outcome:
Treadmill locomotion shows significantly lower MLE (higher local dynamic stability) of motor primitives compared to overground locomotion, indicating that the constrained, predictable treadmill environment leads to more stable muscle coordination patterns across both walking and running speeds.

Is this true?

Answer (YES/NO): NO